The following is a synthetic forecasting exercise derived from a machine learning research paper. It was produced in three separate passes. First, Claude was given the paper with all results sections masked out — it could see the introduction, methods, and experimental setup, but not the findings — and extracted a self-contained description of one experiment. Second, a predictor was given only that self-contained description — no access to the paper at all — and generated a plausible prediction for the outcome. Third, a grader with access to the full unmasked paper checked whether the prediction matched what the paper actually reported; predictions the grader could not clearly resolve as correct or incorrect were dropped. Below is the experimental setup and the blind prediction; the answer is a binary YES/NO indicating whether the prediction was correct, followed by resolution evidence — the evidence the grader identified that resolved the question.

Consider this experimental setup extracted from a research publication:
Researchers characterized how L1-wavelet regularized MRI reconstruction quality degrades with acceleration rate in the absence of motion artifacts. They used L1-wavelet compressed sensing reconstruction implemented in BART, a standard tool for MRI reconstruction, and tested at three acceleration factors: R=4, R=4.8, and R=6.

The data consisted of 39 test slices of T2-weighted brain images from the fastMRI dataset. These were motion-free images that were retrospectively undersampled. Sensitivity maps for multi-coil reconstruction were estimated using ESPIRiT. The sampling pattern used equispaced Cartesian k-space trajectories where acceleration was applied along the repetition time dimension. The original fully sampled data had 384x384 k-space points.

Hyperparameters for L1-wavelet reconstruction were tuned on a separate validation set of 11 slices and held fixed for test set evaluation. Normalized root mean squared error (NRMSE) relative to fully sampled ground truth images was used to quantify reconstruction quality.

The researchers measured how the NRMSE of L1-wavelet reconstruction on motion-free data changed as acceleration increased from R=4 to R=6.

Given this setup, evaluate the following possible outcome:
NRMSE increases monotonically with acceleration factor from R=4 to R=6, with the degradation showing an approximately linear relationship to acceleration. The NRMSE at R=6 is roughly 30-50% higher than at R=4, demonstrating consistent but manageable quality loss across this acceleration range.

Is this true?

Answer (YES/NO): NO